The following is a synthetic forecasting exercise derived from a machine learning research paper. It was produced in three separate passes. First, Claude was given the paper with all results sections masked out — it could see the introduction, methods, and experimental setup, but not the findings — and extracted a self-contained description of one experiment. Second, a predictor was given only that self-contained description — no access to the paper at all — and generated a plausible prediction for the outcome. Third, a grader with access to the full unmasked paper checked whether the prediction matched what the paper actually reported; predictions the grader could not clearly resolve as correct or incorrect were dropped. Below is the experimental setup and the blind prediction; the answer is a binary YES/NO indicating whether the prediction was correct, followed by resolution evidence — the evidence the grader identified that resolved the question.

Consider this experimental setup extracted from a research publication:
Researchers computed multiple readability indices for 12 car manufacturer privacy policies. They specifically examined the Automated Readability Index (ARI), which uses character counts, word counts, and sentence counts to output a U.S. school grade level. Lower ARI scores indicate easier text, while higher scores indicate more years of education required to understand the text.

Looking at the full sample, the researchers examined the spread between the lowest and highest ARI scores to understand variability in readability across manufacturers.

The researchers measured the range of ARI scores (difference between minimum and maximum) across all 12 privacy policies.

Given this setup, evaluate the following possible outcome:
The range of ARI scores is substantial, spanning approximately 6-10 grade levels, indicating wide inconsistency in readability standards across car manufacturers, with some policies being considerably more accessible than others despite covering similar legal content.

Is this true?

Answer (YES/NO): NO